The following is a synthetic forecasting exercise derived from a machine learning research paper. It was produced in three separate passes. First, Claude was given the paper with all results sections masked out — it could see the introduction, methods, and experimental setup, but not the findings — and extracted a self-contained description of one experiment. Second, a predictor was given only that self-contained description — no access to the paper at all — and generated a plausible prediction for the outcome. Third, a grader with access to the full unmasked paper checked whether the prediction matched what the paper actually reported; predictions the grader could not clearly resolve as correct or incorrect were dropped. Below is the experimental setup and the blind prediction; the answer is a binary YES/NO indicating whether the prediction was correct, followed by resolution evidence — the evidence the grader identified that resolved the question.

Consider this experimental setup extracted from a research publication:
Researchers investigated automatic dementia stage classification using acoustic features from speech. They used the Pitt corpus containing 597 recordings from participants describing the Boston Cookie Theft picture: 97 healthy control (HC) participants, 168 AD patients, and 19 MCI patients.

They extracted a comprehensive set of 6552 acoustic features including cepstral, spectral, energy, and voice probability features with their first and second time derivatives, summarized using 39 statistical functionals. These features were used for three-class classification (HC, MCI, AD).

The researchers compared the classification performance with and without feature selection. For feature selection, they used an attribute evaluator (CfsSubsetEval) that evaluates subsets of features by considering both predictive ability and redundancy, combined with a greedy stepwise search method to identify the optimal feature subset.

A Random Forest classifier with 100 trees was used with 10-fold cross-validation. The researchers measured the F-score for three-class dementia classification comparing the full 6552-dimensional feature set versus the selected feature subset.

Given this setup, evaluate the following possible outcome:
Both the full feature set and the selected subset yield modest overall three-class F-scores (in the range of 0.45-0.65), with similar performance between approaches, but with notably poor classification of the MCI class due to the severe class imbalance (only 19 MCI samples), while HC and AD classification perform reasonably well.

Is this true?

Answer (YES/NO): NO